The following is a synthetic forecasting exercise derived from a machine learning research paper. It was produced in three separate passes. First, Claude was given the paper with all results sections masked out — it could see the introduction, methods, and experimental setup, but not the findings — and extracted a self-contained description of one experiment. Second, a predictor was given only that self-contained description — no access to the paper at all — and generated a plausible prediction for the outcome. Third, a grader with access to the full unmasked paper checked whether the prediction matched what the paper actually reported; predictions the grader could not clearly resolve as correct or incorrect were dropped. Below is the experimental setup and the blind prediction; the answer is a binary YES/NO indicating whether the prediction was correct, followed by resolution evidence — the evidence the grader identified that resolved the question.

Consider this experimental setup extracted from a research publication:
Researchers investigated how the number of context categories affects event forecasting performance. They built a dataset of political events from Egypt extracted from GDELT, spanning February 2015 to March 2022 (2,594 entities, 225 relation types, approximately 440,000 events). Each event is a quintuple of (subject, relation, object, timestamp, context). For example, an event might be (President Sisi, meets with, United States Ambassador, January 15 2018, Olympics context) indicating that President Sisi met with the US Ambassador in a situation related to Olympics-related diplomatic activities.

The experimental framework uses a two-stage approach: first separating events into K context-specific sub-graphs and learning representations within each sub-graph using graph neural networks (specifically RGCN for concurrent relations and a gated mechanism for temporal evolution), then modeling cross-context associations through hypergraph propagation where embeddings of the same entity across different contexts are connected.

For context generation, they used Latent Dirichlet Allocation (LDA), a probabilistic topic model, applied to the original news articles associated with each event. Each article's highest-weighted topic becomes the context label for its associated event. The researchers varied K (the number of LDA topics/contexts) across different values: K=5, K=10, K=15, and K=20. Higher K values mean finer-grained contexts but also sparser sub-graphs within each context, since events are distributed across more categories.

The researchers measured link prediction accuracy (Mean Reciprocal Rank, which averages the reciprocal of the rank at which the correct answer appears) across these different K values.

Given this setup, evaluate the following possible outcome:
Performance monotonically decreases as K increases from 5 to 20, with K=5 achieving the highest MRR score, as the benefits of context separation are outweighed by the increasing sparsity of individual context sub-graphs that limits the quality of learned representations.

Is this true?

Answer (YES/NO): NO